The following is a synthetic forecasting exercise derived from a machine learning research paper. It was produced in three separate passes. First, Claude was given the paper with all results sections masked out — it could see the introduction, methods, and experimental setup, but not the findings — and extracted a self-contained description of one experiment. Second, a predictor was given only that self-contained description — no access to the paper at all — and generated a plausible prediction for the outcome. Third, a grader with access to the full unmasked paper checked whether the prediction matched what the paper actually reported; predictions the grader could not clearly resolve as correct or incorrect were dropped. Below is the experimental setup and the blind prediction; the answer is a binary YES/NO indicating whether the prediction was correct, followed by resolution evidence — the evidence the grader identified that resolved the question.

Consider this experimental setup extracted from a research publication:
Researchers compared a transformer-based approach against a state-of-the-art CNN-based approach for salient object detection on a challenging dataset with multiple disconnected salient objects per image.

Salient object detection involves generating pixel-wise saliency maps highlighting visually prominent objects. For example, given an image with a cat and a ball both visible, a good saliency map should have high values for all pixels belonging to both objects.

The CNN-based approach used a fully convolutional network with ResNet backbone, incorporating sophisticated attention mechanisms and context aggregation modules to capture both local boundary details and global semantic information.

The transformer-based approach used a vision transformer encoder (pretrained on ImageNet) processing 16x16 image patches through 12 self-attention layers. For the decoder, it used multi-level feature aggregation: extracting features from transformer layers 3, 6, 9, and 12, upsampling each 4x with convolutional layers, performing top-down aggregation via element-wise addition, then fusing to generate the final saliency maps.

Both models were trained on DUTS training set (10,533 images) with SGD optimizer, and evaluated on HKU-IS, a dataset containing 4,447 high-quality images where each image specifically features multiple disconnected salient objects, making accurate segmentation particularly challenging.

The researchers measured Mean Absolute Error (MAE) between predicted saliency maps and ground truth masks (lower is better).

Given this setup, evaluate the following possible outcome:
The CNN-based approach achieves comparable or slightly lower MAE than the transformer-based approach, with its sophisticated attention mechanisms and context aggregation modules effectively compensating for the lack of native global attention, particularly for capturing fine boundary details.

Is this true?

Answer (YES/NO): NO